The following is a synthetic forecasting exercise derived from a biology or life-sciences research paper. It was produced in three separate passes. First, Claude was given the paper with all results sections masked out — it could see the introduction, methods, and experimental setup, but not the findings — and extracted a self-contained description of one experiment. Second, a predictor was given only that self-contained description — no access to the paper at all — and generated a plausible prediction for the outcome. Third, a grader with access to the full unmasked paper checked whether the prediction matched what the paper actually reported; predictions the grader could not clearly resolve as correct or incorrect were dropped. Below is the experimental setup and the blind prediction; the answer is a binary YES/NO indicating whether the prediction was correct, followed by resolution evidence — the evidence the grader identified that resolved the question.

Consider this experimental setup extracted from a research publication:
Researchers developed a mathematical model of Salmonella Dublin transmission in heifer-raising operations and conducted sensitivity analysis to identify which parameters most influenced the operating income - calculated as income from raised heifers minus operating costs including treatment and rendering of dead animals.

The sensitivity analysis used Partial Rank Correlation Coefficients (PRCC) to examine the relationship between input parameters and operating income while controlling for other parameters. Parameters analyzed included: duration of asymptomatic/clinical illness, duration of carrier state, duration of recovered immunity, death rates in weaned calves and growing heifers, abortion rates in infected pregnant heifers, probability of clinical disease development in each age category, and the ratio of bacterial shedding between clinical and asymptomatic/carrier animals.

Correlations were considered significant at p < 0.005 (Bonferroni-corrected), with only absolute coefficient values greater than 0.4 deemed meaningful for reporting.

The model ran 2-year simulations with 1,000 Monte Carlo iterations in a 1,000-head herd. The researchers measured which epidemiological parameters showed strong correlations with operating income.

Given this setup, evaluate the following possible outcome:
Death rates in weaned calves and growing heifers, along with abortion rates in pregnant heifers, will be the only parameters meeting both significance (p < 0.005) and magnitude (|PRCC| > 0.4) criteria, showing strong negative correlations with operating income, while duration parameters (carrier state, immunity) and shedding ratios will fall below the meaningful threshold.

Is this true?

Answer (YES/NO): NO